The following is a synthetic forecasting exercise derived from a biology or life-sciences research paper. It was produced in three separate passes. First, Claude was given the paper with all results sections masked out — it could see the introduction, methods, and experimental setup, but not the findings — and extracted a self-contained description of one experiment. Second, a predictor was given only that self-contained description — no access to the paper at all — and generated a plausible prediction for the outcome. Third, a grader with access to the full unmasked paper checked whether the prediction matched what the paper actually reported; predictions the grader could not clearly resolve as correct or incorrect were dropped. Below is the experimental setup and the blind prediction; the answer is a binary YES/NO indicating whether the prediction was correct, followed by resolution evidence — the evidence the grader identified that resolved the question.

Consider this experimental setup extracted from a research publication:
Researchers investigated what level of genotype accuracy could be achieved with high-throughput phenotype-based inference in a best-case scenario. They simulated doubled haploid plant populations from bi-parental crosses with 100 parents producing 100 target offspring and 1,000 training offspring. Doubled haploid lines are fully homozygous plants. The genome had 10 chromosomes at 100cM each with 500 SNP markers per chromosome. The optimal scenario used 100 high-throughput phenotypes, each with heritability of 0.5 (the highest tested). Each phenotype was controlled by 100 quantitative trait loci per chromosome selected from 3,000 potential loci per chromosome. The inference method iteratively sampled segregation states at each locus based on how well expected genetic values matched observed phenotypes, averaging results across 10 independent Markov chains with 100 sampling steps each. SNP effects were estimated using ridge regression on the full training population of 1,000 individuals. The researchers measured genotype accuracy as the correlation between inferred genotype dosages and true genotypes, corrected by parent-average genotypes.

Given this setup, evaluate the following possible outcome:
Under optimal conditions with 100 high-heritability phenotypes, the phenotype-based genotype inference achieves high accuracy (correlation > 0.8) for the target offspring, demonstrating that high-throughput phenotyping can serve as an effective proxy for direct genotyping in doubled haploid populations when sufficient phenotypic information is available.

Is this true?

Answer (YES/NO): NO